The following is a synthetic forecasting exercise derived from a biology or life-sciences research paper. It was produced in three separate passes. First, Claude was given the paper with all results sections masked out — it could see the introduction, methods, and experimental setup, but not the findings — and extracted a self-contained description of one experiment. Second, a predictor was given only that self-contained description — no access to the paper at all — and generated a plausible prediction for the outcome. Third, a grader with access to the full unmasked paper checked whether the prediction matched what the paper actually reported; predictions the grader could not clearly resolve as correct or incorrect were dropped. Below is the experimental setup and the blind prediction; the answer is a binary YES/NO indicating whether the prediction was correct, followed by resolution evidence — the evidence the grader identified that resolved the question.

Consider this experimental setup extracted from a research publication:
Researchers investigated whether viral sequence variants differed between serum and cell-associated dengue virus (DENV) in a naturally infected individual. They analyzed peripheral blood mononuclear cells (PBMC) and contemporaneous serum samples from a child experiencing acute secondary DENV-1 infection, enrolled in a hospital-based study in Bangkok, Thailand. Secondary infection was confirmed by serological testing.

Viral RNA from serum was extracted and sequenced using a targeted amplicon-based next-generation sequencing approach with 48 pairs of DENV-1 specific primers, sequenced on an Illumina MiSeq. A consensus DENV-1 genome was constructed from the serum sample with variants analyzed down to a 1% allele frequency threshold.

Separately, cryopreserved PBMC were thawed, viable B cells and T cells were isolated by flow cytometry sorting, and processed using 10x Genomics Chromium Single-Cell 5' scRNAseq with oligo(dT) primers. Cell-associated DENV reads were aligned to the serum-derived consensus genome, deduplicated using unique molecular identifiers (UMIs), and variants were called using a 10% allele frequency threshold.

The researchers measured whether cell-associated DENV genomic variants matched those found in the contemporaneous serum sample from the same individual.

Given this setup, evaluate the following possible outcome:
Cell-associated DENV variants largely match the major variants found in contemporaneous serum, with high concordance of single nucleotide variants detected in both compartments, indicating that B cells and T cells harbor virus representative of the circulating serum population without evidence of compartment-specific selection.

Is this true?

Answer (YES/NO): NO